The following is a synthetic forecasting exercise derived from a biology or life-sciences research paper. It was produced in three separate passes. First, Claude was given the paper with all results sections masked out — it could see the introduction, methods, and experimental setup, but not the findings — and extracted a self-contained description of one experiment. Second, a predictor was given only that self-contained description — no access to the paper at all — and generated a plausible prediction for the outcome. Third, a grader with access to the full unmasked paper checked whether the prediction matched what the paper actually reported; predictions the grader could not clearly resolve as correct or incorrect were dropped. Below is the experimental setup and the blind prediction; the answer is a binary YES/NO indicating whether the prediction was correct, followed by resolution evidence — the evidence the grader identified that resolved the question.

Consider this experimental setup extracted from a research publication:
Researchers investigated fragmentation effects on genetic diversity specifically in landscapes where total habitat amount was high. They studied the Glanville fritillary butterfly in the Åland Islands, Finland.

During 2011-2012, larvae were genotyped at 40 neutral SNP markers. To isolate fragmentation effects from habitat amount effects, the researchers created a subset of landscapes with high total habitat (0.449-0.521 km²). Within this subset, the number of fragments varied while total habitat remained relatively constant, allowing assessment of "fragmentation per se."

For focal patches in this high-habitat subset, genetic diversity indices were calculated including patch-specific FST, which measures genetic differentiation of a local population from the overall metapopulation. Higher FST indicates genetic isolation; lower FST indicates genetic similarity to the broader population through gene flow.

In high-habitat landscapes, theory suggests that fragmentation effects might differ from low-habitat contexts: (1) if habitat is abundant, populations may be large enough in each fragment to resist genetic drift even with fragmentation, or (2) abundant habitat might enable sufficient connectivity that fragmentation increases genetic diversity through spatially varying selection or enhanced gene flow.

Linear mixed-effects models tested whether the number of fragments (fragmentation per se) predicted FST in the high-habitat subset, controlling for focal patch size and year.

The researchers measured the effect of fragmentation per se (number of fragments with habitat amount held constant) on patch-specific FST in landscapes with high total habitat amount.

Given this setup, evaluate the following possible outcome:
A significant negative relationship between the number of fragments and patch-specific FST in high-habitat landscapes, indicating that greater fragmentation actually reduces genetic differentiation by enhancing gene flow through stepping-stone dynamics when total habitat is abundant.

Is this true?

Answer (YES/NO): NO